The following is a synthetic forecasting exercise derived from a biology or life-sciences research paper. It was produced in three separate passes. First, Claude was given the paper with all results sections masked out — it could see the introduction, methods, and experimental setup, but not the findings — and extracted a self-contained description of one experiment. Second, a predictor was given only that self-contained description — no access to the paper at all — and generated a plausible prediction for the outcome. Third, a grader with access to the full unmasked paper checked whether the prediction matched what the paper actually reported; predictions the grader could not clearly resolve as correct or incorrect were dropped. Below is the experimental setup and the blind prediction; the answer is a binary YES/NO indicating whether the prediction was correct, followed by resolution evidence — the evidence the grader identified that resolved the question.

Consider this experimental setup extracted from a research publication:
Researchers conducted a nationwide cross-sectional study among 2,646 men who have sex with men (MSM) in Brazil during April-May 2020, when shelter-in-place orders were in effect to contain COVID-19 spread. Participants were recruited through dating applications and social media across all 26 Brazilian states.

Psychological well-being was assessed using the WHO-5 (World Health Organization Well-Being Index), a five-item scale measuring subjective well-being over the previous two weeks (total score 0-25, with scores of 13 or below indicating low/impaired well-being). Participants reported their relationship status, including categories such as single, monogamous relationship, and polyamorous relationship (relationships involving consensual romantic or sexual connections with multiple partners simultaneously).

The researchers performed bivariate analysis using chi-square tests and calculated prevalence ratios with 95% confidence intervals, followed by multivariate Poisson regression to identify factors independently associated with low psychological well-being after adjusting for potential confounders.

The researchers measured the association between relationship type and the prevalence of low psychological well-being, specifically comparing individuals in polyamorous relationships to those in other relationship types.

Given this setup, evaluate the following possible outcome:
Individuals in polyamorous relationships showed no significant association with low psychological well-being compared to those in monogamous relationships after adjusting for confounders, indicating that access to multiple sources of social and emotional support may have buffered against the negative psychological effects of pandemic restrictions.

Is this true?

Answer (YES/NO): NO